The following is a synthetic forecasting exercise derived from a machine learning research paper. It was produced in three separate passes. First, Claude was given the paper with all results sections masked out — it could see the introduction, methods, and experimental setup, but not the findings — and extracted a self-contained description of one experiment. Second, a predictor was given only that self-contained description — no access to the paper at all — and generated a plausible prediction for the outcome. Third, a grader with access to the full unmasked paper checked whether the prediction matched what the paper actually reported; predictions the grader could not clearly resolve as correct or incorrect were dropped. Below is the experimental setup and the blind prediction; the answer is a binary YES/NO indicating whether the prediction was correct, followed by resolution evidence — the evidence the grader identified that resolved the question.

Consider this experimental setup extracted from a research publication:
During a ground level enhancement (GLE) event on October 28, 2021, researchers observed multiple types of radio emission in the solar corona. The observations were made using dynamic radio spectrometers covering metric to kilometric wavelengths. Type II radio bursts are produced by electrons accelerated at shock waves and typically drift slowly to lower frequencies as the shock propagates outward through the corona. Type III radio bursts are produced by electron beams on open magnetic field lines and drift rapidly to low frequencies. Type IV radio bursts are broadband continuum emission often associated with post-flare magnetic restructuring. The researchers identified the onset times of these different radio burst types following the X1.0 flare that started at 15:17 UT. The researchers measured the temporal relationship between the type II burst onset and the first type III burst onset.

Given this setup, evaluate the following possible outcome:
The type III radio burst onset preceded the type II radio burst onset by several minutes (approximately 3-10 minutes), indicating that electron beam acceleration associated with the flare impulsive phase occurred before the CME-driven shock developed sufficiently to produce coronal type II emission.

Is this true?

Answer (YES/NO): NO